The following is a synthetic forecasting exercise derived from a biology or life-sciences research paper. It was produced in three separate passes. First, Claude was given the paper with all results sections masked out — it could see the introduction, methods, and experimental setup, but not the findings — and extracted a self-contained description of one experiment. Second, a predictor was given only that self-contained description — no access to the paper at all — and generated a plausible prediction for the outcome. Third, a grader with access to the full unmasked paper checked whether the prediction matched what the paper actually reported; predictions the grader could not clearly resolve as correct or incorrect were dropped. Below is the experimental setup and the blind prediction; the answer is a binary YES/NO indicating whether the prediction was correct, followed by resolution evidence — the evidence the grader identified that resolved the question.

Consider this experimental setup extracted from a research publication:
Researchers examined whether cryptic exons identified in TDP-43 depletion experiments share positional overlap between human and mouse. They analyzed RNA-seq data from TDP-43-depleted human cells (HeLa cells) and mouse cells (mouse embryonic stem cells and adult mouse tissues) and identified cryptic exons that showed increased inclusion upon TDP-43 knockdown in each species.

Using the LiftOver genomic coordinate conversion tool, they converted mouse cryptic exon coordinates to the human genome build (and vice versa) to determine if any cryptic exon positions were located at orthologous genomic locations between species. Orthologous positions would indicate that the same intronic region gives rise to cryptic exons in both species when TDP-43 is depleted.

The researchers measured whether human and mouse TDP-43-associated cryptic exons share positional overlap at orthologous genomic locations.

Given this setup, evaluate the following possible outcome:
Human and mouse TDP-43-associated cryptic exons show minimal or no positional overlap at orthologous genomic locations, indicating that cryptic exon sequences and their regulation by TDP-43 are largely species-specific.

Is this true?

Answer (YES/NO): YES